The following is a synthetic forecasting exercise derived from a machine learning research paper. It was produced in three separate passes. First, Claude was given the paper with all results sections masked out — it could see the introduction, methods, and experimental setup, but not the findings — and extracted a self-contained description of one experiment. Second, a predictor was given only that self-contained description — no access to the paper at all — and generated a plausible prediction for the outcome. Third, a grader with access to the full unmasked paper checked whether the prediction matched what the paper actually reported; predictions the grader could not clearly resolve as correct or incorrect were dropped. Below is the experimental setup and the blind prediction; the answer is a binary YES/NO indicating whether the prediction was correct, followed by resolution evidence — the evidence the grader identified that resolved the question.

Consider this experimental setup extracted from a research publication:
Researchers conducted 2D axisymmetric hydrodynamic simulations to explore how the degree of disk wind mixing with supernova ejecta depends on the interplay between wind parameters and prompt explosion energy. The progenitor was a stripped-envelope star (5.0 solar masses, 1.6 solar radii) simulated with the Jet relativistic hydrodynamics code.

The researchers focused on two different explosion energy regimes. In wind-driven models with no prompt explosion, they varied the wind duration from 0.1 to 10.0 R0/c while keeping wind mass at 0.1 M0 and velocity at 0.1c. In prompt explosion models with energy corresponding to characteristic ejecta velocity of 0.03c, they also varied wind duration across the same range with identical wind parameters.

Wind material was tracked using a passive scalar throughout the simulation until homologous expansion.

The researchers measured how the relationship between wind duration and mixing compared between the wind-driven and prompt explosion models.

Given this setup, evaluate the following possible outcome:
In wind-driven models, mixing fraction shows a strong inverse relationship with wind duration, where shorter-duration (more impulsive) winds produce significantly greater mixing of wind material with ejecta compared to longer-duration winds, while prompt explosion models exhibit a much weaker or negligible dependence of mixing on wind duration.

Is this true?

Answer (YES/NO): NO